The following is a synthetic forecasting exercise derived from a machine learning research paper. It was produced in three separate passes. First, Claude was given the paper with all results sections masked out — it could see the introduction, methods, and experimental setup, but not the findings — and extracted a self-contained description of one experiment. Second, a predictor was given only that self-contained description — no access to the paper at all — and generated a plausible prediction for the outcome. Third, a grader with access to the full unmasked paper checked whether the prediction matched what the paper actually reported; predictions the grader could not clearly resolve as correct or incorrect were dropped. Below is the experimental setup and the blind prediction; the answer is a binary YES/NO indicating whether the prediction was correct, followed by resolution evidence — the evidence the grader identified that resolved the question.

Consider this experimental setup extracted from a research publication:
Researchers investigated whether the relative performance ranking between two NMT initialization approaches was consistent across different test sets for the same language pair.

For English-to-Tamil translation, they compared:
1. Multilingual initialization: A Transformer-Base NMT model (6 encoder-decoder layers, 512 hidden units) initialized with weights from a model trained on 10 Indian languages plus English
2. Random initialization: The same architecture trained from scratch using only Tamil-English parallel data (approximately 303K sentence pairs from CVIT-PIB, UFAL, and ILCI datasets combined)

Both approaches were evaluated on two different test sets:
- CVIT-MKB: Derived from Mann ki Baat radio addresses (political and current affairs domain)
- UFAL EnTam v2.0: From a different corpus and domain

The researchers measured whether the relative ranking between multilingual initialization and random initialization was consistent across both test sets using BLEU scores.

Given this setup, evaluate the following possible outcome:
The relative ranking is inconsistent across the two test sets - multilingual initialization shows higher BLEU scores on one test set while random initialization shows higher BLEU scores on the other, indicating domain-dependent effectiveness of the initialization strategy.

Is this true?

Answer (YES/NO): NO